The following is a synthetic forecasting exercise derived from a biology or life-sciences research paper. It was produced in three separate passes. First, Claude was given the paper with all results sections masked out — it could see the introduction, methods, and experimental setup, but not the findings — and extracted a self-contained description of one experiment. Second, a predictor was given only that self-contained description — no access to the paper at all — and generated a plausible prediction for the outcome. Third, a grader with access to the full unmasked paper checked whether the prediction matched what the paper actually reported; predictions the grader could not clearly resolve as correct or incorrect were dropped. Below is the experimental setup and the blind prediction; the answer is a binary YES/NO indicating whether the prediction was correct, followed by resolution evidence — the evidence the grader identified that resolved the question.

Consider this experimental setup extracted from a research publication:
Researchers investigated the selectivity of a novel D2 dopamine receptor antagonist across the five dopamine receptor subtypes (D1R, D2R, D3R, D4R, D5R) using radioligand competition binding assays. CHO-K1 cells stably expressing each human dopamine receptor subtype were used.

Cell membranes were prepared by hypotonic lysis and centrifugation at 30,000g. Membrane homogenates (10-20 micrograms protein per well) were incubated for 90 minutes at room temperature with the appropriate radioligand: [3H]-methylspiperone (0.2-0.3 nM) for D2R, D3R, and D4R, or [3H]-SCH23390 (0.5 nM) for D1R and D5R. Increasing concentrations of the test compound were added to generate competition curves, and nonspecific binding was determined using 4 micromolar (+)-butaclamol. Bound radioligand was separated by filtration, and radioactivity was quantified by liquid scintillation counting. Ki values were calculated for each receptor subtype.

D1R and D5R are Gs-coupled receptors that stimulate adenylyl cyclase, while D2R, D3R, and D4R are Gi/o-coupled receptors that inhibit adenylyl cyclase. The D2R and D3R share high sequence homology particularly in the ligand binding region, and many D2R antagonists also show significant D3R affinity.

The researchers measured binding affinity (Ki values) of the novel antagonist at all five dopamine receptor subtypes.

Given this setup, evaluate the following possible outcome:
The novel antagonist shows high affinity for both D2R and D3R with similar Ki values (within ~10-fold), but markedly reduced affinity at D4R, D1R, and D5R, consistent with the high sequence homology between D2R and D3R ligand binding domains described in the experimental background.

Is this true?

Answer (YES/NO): NO